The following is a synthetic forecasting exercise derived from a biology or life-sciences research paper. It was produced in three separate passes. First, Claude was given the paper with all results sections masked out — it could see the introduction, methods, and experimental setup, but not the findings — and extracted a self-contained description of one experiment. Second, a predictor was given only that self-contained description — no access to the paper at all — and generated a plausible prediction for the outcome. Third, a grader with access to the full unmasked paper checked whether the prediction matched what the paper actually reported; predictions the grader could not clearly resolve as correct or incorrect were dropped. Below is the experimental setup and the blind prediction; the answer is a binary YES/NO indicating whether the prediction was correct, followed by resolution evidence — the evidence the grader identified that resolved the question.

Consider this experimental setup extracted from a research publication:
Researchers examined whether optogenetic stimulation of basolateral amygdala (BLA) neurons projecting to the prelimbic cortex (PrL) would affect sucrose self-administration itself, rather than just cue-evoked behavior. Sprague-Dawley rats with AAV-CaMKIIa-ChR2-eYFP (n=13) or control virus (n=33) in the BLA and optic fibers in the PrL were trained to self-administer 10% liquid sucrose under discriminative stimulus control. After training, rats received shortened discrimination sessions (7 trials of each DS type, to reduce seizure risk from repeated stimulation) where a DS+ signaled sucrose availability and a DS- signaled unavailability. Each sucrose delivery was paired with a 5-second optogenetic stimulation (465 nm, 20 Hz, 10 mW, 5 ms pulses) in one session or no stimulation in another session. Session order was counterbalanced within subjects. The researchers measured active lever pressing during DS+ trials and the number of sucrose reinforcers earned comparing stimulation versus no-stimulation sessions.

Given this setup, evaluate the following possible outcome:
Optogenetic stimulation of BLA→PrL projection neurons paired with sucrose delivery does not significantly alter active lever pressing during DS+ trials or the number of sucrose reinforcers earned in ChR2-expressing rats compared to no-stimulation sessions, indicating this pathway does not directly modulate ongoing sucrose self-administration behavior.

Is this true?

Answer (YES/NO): YES